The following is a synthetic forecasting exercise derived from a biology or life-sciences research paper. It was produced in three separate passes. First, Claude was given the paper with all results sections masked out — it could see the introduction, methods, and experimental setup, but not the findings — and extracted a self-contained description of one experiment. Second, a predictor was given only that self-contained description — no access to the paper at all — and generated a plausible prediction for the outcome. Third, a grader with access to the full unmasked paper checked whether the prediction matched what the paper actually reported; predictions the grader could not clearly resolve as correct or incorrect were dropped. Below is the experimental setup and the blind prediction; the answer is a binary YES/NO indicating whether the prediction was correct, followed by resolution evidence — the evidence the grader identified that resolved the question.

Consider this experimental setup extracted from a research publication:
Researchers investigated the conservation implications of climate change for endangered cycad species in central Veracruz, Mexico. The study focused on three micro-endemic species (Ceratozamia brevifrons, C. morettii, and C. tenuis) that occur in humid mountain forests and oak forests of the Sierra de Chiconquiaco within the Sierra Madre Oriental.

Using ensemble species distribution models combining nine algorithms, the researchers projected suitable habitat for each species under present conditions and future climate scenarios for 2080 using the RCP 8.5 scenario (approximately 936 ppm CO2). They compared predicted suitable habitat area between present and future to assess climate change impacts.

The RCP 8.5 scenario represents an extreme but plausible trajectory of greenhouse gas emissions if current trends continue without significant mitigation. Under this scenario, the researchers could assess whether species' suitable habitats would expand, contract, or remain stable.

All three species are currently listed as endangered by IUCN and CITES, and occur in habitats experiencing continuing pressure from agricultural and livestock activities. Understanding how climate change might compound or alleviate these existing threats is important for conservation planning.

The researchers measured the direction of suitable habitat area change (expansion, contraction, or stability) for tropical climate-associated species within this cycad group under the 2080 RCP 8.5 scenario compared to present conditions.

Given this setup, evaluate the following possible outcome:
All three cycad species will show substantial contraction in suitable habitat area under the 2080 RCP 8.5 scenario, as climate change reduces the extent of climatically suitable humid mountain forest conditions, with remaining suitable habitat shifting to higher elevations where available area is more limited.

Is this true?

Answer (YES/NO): NO